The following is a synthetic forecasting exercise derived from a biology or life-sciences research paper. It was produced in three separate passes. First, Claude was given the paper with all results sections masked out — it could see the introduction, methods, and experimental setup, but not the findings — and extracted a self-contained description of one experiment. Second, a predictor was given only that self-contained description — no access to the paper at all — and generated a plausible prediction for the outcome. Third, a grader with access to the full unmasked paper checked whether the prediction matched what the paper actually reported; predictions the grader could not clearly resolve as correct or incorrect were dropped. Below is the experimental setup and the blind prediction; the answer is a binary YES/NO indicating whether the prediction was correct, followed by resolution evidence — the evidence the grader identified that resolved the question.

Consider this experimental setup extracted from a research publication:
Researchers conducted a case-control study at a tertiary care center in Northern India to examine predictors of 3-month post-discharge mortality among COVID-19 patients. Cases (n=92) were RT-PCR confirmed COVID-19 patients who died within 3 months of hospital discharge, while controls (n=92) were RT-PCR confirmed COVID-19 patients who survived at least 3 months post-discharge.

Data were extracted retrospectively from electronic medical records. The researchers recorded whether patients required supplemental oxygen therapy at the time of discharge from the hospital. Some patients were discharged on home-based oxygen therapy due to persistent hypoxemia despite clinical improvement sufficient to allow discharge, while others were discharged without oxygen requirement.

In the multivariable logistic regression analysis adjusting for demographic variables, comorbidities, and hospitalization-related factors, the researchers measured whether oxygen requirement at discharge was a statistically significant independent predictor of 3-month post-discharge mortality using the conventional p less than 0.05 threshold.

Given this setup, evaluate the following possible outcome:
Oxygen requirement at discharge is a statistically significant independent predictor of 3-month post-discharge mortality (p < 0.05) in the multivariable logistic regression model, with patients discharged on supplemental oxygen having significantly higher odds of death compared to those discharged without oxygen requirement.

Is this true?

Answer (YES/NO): NO